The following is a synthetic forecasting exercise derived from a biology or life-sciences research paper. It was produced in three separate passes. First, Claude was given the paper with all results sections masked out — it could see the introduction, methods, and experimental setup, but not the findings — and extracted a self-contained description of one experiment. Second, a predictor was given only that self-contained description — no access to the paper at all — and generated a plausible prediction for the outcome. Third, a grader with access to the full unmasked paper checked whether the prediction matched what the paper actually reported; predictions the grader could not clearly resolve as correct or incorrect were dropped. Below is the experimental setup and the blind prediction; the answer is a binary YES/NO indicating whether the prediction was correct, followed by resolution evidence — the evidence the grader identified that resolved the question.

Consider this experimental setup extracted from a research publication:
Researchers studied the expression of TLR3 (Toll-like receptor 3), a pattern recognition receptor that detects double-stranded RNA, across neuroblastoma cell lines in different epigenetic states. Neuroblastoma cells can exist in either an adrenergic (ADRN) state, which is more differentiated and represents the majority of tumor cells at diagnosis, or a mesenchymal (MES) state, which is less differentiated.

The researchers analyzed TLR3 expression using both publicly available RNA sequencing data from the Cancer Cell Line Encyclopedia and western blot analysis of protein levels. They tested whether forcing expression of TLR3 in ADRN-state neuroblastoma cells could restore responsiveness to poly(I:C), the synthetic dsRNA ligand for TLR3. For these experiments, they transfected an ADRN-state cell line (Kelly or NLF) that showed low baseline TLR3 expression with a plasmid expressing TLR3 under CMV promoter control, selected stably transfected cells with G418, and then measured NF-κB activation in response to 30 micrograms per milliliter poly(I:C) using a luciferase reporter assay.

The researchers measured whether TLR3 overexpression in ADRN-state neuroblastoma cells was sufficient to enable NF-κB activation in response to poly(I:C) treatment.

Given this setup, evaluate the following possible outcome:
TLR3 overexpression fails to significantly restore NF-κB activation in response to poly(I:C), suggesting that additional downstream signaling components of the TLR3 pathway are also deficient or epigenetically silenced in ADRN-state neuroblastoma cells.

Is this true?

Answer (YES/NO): YES